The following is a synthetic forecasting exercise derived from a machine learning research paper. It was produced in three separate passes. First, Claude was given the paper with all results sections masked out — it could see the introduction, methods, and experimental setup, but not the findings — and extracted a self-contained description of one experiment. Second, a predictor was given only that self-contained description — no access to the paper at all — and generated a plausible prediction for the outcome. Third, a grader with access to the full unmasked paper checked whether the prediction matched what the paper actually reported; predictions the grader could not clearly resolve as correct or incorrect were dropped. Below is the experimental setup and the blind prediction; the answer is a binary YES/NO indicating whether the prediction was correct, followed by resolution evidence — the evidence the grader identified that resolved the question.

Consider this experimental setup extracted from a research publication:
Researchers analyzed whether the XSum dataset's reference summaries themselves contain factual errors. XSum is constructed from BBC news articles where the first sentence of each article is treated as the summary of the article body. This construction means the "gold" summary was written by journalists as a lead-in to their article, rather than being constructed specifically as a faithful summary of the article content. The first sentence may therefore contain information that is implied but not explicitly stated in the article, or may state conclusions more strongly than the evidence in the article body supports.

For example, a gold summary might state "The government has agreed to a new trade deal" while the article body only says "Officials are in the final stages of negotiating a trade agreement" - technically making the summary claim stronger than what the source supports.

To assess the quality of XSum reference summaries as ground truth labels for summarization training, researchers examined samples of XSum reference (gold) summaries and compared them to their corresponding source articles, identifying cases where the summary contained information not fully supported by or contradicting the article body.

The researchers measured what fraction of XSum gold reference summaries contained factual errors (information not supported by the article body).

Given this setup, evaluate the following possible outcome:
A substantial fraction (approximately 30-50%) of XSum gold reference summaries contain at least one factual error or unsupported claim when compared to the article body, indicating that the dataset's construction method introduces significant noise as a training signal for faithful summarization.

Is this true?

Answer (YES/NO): NO